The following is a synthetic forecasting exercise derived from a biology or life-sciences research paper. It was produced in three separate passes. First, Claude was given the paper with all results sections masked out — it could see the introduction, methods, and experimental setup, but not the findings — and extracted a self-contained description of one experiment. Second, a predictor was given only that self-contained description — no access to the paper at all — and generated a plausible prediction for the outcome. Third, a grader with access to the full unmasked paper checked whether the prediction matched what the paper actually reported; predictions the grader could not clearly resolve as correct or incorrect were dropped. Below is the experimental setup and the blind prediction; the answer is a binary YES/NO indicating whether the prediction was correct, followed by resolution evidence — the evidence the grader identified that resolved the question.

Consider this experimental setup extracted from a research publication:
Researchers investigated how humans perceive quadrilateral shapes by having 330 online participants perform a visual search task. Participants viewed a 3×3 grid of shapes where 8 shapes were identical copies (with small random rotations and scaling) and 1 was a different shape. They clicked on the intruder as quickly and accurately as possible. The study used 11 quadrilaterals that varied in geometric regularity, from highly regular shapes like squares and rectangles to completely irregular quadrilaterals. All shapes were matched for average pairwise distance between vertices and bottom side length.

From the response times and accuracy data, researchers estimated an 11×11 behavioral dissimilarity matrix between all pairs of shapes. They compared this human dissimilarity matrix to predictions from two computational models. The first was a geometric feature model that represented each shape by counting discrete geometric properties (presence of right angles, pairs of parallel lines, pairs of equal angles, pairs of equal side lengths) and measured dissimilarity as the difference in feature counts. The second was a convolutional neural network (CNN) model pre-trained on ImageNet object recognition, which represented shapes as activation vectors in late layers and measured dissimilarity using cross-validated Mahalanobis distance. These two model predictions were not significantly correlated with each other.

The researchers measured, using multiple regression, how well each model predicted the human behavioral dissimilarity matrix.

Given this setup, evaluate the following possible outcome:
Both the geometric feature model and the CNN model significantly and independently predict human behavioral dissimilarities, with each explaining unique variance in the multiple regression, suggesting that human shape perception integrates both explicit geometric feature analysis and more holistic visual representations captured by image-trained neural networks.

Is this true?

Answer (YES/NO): YES